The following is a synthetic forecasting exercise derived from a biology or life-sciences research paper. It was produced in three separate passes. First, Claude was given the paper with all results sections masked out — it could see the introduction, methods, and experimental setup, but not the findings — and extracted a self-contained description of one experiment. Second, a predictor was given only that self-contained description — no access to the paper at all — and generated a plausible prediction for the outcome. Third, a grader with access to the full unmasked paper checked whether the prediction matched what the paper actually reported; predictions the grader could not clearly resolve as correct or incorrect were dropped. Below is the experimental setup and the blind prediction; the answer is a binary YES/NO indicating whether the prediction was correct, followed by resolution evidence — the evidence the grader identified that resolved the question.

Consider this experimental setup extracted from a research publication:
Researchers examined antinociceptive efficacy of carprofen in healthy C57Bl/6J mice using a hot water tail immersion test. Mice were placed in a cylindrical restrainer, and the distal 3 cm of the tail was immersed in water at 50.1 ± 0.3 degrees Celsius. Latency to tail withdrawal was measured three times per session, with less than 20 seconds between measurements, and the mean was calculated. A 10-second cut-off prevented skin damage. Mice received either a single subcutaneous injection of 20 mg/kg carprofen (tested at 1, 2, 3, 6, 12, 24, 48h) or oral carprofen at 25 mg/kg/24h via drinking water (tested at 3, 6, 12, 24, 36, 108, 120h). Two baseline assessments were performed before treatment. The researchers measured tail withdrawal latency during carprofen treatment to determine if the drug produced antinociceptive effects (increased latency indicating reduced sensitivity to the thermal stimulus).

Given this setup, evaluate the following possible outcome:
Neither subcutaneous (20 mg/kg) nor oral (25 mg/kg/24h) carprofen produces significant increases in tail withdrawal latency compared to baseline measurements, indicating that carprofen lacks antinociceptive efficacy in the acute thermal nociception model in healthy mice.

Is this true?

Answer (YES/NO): YES